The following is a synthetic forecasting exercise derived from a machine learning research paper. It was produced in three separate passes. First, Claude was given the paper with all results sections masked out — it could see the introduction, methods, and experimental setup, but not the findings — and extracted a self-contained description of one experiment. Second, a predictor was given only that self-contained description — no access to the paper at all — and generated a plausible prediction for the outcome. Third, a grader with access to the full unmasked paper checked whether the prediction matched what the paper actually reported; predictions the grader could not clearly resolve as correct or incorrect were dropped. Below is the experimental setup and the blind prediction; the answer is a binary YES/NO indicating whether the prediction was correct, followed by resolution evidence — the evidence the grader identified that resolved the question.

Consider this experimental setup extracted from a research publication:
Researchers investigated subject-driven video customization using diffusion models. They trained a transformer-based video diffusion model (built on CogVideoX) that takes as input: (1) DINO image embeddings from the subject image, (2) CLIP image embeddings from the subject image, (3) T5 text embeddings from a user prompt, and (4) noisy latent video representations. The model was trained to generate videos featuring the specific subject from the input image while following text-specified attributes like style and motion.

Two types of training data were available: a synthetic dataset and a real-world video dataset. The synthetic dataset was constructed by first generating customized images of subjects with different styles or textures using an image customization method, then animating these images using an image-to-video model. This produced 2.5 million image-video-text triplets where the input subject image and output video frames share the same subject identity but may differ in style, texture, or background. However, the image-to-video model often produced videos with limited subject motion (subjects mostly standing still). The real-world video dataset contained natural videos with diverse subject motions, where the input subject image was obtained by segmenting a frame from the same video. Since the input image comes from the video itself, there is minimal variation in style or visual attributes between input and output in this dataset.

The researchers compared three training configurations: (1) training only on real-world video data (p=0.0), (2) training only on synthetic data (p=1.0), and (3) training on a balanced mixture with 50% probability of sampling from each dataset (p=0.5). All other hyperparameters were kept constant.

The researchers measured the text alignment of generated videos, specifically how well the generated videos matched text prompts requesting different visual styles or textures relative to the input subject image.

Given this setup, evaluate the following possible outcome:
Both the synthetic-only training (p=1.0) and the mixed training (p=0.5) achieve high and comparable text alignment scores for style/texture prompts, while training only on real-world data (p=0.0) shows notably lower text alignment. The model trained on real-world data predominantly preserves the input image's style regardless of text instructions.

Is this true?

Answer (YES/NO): YES